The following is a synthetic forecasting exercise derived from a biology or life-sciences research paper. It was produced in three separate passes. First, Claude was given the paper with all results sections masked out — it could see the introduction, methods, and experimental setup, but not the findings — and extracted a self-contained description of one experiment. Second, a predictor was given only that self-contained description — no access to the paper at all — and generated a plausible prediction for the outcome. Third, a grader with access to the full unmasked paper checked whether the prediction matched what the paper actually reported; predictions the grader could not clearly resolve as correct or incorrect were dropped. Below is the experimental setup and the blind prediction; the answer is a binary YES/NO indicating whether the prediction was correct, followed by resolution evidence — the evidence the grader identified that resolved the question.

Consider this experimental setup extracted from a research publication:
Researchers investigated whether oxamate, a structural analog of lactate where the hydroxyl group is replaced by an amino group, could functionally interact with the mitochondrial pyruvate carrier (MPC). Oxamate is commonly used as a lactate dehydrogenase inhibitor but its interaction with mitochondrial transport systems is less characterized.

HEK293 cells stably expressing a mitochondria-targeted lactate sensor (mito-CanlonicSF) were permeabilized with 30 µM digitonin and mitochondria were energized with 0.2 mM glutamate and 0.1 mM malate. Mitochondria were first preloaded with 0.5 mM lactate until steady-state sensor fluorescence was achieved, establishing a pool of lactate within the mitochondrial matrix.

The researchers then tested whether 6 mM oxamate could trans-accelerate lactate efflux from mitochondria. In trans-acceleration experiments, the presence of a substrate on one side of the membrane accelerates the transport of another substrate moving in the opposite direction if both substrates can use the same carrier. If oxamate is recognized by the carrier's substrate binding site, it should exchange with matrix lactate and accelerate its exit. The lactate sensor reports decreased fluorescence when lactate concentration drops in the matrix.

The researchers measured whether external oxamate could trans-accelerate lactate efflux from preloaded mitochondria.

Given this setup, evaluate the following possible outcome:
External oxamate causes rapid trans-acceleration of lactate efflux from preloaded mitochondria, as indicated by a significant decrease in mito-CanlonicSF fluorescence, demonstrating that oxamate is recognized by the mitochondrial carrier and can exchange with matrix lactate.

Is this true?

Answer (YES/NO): YES